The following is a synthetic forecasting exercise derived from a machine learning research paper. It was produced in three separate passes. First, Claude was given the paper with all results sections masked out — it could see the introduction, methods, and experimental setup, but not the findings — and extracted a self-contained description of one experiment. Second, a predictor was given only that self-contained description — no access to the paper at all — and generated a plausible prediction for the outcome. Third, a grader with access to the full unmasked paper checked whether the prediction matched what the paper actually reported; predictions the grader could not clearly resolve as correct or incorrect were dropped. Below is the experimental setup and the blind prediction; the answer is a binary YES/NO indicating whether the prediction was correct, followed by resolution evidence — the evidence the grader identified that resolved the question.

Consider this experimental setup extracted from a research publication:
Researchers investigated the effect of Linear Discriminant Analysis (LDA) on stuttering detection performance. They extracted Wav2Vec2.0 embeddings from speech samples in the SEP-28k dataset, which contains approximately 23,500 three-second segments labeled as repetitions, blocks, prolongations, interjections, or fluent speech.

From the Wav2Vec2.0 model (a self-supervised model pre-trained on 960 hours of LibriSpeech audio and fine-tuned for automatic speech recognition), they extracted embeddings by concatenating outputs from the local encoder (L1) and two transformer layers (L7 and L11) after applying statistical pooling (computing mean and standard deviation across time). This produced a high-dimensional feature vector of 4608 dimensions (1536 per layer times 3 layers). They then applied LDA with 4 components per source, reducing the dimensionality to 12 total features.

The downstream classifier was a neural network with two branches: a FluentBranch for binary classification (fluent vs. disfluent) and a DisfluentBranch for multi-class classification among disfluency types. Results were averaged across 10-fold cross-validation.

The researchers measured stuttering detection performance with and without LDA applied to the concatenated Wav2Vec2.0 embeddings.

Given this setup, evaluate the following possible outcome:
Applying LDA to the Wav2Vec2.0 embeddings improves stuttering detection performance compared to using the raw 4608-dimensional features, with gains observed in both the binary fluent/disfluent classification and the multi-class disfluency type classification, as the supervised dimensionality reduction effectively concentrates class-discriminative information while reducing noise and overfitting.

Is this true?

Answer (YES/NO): NO